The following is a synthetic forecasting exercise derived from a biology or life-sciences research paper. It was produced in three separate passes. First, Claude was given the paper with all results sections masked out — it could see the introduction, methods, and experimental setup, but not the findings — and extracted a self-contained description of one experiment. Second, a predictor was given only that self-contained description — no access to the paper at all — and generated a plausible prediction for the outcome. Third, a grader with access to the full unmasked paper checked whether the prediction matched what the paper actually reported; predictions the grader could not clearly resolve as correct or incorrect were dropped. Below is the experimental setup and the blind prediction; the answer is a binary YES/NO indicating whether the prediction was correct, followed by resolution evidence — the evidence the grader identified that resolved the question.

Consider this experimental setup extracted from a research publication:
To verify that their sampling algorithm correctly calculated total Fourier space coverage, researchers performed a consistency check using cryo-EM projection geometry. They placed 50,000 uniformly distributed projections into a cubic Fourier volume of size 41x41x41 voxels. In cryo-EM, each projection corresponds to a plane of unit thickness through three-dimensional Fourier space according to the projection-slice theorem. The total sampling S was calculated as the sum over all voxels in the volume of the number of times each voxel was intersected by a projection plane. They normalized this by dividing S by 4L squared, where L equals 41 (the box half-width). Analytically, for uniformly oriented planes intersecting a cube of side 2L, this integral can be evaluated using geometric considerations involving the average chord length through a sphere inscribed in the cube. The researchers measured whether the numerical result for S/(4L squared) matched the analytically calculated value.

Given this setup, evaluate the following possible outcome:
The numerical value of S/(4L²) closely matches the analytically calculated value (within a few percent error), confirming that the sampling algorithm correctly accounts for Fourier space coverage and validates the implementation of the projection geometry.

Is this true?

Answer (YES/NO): YES